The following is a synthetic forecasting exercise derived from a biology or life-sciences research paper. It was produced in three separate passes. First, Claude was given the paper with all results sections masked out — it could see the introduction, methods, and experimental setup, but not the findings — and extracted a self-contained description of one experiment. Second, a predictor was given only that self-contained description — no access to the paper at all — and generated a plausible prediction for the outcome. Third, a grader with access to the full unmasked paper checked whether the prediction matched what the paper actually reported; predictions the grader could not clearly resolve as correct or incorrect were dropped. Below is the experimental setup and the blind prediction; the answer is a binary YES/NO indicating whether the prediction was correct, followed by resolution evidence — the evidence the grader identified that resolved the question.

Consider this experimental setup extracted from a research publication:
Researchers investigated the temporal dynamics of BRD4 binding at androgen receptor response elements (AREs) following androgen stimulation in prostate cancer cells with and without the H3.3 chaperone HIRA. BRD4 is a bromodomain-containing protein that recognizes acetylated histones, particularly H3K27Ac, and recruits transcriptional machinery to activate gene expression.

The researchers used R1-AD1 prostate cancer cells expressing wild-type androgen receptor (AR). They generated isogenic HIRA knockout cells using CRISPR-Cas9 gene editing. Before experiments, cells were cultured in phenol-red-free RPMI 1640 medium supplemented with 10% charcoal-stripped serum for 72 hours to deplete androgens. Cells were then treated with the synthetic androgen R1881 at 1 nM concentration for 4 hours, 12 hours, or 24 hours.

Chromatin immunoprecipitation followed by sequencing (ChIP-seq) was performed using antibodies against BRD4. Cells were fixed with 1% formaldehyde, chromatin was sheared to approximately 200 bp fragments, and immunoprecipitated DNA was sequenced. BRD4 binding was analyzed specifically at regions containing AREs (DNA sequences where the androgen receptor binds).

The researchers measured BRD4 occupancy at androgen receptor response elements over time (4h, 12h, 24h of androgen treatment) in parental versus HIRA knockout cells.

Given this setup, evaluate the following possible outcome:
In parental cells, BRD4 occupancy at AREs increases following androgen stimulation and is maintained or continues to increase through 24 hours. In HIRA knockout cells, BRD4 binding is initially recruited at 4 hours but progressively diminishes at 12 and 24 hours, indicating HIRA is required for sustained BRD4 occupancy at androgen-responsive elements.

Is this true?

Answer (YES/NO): YES